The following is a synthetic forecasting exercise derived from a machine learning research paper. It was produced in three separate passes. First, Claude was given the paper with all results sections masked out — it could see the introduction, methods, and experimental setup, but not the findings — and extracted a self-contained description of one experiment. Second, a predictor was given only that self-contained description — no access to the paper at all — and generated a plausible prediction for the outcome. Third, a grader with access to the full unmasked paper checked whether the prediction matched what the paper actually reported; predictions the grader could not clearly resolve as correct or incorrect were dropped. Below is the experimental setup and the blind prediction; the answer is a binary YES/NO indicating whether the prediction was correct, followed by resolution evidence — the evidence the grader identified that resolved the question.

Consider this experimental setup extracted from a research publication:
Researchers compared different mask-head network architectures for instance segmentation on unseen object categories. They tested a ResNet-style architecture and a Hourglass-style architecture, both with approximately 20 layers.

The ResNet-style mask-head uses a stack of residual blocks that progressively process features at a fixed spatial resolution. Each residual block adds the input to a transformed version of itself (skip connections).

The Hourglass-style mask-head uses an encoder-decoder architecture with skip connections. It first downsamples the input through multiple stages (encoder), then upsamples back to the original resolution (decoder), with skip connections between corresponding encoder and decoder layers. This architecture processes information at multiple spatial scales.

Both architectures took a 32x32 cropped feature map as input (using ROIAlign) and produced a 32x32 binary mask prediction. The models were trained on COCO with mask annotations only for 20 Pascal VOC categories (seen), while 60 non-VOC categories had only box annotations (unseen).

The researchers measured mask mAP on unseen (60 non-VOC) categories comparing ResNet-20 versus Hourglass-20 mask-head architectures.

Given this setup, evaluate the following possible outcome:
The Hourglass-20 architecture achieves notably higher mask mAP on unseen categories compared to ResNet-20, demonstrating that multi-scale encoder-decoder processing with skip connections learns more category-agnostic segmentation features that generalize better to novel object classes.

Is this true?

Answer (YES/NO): YES